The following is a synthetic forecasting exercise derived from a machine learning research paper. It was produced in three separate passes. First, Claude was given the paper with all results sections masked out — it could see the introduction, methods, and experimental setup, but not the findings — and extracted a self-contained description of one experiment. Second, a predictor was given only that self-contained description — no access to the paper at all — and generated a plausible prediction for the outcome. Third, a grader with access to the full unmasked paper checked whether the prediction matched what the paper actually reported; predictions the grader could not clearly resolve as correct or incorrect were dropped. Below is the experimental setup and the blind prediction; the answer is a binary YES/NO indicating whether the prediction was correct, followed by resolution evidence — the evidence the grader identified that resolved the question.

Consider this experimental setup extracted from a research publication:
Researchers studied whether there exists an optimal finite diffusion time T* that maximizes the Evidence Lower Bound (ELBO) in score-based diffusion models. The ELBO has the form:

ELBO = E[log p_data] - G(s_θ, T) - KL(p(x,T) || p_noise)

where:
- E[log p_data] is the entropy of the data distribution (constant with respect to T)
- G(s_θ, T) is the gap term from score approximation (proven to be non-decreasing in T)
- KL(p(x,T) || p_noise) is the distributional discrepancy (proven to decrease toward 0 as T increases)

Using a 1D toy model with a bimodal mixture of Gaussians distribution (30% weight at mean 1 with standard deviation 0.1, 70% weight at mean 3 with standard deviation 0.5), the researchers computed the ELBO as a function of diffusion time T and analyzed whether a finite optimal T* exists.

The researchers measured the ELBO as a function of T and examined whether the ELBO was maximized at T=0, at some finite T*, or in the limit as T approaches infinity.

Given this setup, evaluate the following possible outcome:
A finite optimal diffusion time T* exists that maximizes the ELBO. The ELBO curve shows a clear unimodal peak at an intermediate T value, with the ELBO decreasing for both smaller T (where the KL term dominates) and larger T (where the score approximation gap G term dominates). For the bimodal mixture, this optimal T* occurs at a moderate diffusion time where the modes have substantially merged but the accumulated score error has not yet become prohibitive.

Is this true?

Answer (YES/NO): YES